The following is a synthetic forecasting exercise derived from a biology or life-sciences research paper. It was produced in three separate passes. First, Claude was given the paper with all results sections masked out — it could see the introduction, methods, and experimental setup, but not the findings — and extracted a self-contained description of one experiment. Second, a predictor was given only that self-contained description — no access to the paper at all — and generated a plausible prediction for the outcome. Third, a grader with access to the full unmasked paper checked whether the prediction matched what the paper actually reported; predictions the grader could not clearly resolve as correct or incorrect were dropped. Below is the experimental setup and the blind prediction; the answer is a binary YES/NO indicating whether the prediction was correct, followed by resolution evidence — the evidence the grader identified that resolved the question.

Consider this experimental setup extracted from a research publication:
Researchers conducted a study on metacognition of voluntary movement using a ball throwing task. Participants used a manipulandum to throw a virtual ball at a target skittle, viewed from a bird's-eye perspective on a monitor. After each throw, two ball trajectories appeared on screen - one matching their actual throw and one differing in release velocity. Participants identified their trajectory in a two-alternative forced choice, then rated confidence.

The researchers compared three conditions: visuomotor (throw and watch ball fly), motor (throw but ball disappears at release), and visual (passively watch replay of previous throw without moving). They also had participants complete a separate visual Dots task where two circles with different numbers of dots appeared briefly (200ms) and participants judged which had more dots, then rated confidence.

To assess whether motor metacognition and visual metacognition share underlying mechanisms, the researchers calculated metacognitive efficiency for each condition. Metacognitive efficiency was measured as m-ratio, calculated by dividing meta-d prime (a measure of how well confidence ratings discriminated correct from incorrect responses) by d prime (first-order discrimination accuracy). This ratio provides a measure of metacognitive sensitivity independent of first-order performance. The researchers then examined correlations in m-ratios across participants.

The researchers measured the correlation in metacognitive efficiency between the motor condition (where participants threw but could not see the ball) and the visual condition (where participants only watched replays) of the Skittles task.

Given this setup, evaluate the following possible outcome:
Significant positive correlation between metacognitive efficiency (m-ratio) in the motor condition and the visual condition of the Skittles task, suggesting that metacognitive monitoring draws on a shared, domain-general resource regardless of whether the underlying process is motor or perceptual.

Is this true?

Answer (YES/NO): NO